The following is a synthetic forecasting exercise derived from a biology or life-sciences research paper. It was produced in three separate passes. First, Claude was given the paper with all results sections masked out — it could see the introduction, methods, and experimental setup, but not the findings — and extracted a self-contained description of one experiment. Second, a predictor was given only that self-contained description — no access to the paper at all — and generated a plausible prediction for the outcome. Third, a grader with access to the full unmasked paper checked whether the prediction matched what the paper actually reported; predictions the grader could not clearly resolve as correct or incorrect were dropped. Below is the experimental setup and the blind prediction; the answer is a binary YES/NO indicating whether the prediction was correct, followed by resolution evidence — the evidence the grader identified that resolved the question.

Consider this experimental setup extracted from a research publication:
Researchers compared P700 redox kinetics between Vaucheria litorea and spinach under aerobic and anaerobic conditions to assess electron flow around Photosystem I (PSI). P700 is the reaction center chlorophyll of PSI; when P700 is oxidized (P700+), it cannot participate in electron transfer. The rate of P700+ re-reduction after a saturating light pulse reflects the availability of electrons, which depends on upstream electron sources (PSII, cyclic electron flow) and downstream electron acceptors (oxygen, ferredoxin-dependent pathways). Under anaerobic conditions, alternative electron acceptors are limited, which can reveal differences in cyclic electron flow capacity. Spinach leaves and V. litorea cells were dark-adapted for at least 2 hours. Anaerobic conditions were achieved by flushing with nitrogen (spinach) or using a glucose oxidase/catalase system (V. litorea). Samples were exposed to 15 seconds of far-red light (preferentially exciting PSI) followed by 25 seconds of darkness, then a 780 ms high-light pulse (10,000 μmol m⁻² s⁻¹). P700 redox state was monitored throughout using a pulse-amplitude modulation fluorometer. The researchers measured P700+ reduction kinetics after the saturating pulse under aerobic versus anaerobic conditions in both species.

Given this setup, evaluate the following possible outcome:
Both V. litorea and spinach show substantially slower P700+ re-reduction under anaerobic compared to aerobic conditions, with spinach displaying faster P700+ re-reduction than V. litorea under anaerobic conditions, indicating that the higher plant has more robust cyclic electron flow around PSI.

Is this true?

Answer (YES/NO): NO